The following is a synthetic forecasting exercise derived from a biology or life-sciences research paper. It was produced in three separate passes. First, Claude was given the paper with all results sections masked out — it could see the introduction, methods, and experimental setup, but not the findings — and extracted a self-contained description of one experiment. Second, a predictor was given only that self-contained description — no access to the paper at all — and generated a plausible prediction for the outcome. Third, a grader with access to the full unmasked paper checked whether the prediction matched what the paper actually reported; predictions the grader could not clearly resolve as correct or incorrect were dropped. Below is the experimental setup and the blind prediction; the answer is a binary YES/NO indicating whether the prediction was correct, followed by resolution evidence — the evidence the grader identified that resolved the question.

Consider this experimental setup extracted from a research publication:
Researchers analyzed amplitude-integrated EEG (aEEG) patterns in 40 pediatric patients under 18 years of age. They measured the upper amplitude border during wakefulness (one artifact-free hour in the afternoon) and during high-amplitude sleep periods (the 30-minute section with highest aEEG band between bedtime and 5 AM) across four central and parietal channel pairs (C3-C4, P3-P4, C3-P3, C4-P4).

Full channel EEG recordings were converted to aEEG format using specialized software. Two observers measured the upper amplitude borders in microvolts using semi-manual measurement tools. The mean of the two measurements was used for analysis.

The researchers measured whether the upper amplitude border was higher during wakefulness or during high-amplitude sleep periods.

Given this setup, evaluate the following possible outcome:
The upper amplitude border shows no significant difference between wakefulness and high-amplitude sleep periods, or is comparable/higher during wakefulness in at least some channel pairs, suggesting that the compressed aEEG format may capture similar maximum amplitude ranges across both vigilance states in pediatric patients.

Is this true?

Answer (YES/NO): NO